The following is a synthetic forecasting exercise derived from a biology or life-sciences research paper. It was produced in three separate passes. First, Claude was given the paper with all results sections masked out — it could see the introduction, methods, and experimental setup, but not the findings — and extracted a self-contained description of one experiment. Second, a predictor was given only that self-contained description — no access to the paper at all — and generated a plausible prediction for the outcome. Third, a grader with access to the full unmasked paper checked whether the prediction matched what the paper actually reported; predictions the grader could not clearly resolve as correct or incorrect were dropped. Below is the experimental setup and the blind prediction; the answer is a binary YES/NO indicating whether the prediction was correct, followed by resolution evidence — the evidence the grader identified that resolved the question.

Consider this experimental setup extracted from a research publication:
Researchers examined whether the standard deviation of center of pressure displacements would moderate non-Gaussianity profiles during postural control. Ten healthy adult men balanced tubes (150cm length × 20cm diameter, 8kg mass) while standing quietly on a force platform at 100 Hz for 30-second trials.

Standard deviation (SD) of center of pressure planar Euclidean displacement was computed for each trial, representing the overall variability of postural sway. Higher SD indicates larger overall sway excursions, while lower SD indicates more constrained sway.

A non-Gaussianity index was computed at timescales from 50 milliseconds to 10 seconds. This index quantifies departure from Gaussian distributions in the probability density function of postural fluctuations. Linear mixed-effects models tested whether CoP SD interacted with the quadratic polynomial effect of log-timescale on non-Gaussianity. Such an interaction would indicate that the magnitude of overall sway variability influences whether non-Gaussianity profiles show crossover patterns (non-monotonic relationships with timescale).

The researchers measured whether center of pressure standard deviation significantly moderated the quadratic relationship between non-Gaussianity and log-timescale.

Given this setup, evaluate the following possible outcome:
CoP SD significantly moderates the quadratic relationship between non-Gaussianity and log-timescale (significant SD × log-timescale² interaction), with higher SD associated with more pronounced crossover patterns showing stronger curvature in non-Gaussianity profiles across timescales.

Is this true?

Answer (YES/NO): NO